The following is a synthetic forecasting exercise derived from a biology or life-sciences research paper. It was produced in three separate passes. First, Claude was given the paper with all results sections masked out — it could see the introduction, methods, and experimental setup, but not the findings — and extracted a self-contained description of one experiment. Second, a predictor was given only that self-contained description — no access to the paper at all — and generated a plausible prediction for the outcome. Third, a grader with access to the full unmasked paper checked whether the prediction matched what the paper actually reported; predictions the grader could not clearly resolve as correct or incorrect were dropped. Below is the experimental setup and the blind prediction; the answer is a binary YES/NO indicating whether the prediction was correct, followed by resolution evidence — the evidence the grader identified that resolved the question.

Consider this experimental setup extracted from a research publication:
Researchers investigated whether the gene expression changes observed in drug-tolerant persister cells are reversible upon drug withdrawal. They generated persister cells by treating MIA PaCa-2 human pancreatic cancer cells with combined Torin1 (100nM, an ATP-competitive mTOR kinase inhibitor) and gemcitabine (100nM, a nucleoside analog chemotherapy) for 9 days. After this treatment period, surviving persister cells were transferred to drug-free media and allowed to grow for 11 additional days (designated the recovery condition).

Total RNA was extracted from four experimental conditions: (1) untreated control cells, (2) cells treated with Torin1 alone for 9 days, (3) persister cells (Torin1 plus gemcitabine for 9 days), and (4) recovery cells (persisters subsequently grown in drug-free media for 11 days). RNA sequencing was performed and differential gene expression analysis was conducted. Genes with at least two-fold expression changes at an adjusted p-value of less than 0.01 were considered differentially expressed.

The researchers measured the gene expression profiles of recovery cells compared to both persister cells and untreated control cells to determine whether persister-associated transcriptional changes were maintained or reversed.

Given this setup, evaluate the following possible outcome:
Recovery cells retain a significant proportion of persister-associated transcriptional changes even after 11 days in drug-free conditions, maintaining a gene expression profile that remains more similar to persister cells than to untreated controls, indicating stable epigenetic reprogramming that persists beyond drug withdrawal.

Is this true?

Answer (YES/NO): NO